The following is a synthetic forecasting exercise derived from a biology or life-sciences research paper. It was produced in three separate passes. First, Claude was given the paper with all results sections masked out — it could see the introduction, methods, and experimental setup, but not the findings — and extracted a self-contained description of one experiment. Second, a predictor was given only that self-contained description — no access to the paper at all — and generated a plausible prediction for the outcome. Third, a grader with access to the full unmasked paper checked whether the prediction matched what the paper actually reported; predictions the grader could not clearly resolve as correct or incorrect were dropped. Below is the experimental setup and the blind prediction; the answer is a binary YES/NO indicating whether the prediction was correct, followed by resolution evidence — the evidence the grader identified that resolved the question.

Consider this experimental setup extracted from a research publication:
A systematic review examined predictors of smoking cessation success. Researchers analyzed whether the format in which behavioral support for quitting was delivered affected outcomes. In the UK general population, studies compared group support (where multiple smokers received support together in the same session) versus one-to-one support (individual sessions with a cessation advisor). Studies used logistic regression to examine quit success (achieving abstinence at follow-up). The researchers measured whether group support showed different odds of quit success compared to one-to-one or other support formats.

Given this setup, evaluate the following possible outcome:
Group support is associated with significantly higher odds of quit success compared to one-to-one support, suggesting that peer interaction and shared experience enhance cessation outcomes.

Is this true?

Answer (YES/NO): YES